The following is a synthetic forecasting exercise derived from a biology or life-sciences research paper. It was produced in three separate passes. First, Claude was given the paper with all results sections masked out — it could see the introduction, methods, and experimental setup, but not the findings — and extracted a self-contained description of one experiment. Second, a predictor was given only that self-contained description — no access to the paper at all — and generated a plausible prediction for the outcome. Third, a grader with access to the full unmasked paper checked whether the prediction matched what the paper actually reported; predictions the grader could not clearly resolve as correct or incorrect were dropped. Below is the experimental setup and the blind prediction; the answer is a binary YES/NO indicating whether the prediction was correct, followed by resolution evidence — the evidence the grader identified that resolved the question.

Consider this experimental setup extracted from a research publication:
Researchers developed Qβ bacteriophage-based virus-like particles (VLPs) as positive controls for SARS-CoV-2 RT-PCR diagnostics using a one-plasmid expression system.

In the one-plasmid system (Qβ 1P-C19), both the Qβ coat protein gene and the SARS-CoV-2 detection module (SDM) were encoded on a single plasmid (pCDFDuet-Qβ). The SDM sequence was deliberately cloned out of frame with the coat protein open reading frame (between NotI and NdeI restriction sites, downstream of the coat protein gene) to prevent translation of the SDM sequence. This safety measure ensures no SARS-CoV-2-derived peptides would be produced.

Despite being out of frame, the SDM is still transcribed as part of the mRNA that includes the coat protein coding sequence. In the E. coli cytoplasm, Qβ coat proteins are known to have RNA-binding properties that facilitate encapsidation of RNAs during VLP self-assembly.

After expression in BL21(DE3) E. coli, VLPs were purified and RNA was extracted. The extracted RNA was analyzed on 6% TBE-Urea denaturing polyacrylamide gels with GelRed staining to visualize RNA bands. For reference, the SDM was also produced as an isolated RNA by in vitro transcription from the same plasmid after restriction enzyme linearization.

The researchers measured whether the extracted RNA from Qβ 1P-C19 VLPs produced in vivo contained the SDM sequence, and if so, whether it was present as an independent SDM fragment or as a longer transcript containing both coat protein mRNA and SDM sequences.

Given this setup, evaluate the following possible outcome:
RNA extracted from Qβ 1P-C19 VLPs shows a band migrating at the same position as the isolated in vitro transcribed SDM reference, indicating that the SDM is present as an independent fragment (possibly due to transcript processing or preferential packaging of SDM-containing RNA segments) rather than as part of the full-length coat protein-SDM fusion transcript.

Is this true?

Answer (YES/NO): YES